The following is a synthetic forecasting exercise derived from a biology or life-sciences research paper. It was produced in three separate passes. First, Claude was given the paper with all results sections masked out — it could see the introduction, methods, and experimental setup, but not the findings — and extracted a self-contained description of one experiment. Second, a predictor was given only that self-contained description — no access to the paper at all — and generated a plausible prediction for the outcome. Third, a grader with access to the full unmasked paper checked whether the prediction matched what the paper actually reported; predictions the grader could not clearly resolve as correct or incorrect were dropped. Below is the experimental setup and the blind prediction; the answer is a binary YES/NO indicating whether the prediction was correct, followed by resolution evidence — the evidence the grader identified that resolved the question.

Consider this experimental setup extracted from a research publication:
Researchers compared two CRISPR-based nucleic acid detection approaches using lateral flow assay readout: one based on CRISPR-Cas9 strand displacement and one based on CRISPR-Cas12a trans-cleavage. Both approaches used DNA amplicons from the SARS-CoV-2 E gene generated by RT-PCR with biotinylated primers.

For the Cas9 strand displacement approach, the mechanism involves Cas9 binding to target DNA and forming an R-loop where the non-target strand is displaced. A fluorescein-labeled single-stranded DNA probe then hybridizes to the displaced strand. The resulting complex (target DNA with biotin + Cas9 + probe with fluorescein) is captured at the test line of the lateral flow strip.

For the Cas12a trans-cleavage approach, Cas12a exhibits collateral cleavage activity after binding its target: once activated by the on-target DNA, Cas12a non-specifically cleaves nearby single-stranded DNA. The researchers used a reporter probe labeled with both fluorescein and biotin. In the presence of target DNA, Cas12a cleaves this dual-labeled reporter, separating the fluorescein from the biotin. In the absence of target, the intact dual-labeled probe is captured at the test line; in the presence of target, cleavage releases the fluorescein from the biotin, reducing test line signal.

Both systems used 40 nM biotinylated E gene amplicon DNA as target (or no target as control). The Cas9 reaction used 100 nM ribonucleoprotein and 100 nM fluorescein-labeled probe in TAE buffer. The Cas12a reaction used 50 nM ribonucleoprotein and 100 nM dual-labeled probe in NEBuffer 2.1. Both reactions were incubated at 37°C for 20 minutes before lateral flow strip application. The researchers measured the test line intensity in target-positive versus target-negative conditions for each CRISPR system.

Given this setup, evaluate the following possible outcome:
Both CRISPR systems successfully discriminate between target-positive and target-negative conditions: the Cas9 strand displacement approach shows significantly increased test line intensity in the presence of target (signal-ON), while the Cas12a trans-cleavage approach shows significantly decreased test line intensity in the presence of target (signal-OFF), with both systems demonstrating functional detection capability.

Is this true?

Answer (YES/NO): YES